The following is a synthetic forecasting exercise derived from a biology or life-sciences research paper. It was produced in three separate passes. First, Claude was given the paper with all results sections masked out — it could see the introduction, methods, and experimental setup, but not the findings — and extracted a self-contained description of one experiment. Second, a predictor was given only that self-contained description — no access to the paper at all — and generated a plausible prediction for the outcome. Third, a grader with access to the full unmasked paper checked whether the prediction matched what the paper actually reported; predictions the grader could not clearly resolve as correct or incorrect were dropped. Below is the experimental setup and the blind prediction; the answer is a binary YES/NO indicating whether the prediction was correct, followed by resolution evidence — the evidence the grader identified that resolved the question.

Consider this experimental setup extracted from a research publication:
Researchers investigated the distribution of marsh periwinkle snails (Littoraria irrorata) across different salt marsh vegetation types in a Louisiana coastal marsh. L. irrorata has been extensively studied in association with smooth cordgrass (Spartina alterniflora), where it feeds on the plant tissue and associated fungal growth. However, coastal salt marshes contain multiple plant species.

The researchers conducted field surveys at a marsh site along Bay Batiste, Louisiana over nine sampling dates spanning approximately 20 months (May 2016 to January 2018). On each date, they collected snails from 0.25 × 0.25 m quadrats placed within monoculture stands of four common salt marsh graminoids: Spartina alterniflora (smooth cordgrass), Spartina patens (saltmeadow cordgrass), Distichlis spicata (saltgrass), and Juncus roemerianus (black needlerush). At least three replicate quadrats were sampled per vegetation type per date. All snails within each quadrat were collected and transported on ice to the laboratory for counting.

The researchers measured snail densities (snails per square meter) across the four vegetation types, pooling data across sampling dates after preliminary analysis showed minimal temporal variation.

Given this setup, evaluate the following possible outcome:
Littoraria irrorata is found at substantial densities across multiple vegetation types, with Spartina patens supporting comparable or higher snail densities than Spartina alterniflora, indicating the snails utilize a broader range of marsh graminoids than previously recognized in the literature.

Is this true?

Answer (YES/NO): NO